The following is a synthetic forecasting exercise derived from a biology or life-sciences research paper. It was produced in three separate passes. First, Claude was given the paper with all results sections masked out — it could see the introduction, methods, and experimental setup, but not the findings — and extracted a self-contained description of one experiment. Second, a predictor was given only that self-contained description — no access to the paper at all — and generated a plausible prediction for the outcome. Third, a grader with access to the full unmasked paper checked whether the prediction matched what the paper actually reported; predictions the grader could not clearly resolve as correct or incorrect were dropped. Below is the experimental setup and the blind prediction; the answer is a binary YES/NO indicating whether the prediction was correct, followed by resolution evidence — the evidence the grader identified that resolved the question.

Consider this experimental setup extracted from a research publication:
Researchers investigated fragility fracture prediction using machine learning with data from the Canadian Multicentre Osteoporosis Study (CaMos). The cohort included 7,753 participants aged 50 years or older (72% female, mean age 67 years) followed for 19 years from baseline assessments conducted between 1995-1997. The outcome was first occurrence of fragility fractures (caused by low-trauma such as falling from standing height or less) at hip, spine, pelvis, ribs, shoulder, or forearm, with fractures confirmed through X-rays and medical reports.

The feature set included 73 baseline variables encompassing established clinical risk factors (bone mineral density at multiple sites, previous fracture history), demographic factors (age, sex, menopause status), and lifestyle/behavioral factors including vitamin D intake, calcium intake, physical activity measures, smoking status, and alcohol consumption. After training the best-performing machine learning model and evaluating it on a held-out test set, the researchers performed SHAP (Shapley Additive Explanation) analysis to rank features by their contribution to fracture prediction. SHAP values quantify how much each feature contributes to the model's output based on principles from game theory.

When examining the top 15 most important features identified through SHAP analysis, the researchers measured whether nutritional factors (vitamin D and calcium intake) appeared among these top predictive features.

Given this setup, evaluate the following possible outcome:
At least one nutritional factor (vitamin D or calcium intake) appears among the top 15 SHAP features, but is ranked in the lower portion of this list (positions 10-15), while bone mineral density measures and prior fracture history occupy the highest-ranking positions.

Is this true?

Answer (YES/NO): YES